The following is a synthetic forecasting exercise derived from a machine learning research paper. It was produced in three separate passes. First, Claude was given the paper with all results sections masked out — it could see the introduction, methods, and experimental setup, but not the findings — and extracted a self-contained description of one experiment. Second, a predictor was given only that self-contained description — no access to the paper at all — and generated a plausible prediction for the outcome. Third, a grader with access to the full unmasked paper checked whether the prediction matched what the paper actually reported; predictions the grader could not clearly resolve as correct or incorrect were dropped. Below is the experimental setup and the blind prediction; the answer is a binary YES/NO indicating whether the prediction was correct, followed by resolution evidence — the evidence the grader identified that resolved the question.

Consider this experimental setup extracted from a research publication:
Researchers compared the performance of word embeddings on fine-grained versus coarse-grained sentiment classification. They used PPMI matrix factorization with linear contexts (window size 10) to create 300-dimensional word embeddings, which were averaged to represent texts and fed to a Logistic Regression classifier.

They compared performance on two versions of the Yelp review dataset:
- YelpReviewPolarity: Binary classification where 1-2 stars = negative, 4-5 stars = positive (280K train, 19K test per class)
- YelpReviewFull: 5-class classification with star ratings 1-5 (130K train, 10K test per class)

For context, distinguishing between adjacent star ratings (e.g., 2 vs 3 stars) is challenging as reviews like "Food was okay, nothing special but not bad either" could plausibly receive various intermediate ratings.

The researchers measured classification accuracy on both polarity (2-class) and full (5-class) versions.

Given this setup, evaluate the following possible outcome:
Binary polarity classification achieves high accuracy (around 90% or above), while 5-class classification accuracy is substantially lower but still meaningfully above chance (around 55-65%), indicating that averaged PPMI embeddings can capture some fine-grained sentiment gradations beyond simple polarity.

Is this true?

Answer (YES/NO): YES